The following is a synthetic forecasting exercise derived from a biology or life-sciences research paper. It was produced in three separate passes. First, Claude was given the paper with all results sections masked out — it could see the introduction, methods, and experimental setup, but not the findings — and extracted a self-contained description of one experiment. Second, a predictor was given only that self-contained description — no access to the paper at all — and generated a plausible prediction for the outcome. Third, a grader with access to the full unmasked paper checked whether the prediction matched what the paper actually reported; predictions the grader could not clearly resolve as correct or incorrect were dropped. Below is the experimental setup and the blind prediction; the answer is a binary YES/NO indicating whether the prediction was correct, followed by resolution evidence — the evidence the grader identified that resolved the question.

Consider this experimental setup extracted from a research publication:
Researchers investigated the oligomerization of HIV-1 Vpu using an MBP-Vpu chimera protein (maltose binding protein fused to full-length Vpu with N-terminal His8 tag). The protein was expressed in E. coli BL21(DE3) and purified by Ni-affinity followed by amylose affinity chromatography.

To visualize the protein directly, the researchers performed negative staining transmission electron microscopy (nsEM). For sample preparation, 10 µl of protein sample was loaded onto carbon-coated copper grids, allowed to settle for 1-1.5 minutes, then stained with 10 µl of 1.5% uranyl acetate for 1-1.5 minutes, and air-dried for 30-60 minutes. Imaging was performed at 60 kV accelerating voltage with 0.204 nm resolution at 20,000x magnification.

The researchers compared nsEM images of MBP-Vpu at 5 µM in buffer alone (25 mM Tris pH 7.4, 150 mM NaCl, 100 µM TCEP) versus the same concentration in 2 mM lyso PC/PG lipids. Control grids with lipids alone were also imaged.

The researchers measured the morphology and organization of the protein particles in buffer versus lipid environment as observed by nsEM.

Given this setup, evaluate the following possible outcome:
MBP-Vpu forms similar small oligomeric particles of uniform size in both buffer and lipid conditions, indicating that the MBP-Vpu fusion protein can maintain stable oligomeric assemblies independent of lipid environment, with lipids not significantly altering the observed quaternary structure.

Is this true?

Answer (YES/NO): NO